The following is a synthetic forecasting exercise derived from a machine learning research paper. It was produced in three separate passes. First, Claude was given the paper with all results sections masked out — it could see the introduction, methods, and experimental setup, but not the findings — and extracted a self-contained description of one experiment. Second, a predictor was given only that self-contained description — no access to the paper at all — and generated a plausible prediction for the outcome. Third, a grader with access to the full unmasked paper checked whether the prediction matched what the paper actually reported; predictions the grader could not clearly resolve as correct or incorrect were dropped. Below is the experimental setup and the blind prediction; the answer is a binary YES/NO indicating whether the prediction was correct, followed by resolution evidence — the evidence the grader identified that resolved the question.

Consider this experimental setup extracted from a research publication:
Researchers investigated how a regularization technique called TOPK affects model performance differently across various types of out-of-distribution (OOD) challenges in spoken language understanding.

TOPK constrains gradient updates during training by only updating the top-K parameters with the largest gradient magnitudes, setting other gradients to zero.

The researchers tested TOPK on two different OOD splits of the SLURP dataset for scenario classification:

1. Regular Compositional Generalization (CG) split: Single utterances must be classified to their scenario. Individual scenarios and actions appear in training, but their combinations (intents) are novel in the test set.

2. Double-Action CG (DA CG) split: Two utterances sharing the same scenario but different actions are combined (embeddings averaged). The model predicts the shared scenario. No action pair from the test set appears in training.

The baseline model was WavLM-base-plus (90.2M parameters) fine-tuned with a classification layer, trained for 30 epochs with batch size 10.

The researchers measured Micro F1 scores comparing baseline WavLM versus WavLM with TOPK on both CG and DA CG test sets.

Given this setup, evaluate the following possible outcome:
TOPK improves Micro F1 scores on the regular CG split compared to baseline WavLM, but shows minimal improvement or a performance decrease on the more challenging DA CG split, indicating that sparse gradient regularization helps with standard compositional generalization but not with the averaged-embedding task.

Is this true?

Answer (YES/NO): NO